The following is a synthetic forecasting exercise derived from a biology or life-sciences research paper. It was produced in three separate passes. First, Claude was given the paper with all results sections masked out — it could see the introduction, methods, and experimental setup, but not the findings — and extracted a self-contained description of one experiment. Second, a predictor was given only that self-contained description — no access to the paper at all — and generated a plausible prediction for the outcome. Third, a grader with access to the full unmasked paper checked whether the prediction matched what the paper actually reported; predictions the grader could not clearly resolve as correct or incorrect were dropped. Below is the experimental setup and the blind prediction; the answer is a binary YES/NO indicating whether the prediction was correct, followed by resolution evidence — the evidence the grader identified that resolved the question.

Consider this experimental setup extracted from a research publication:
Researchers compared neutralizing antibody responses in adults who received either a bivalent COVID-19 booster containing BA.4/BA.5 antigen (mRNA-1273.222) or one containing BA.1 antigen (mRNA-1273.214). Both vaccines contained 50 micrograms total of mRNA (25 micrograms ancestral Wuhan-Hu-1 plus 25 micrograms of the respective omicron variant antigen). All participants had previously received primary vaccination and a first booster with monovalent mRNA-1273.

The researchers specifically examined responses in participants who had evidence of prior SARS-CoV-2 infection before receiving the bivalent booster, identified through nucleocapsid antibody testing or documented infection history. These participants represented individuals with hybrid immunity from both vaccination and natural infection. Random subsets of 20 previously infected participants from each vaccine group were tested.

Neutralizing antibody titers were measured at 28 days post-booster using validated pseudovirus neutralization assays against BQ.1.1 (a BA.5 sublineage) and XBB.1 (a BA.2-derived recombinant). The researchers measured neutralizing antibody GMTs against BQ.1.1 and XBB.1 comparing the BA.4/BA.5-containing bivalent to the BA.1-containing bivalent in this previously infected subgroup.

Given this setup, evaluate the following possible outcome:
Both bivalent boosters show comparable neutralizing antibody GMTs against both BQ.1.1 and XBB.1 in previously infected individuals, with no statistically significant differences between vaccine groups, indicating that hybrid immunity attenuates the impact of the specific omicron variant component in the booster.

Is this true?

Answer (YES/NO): NO